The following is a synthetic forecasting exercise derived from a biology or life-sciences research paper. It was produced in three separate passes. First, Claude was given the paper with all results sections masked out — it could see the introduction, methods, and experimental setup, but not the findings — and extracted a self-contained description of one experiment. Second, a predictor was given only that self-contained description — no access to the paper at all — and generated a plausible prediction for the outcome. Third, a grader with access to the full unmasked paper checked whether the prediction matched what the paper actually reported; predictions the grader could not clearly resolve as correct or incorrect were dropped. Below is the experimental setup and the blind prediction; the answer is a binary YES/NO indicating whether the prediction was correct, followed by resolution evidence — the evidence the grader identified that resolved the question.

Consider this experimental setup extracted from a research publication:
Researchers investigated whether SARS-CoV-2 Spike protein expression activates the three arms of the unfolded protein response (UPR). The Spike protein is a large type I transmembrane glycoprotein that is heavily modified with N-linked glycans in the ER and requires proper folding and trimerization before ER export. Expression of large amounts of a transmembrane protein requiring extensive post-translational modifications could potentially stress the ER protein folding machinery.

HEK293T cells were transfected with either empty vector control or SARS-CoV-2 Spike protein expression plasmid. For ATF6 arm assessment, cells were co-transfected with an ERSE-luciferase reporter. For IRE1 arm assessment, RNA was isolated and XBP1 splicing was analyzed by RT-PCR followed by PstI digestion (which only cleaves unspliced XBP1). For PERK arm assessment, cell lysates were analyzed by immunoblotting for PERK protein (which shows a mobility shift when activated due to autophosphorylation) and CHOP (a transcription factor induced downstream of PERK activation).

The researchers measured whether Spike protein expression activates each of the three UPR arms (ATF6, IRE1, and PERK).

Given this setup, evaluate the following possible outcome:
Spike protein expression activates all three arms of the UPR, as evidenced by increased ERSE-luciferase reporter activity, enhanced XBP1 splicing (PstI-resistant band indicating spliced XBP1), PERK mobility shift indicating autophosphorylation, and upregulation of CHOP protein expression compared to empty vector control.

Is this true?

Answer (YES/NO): YES